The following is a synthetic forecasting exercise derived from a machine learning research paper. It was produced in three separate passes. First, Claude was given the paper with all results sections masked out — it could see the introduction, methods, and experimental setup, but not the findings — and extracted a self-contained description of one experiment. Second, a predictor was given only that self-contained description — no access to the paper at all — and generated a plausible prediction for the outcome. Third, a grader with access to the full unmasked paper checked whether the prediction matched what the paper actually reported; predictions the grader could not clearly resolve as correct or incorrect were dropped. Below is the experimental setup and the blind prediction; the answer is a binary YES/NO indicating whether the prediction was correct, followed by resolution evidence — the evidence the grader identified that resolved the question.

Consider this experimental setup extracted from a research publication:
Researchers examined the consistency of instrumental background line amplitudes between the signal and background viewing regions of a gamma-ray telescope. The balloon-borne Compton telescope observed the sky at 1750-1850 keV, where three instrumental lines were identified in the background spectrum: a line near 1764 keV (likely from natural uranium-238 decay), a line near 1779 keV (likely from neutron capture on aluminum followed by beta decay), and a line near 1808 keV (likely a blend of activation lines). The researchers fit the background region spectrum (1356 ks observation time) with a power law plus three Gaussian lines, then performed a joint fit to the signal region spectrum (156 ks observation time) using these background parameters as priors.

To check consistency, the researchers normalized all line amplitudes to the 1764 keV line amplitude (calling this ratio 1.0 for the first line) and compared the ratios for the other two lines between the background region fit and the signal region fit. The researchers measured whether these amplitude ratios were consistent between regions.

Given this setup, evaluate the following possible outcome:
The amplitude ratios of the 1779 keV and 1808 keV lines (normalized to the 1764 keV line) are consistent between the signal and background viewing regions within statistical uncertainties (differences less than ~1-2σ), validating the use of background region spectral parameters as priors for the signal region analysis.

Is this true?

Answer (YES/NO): YES